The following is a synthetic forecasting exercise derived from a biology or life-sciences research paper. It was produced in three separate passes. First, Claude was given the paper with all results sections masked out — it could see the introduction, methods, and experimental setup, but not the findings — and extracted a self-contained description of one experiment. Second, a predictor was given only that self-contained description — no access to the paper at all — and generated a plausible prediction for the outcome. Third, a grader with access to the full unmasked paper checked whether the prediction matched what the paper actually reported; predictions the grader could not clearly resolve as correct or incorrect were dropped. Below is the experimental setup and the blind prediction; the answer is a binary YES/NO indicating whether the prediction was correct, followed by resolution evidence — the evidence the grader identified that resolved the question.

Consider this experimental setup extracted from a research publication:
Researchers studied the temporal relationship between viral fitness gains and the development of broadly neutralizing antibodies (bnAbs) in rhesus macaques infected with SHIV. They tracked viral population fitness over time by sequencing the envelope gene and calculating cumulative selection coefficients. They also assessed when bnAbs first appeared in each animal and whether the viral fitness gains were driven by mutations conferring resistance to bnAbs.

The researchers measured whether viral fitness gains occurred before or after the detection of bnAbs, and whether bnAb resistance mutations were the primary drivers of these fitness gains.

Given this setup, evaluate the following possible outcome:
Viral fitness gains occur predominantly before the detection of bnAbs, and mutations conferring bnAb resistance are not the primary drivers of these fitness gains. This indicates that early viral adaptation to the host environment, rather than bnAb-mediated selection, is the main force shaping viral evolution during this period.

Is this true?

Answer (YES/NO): YES